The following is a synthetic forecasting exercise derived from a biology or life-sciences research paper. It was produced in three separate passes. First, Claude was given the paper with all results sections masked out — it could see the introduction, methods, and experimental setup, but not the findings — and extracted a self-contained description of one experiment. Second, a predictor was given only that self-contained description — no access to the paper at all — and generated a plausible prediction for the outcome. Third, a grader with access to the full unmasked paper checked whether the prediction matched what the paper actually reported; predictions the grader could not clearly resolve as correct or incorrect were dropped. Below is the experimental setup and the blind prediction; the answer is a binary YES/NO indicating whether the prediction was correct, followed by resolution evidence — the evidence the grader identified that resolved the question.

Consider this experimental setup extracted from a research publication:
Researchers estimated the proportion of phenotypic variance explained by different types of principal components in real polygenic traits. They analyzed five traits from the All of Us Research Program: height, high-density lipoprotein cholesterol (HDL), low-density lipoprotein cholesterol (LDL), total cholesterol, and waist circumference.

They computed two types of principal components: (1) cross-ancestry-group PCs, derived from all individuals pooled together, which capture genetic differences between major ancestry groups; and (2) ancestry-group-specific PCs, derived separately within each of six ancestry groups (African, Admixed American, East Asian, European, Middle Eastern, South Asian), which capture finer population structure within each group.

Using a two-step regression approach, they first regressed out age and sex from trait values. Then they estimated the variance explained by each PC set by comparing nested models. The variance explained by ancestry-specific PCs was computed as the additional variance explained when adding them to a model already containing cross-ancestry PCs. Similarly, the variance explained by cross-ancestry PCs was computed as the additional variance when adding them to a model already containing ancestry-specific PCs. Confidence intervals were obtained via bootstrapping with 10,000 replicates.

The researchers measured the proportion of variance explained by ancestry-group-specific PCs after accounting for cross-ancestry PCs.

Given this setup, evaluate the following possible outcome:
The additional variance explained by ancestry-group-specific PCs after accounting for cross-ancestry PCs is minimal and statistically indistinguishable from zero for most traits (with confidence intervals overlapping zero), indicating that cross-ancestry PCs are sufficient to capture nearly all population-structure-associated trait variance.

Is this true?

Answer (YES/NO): NO